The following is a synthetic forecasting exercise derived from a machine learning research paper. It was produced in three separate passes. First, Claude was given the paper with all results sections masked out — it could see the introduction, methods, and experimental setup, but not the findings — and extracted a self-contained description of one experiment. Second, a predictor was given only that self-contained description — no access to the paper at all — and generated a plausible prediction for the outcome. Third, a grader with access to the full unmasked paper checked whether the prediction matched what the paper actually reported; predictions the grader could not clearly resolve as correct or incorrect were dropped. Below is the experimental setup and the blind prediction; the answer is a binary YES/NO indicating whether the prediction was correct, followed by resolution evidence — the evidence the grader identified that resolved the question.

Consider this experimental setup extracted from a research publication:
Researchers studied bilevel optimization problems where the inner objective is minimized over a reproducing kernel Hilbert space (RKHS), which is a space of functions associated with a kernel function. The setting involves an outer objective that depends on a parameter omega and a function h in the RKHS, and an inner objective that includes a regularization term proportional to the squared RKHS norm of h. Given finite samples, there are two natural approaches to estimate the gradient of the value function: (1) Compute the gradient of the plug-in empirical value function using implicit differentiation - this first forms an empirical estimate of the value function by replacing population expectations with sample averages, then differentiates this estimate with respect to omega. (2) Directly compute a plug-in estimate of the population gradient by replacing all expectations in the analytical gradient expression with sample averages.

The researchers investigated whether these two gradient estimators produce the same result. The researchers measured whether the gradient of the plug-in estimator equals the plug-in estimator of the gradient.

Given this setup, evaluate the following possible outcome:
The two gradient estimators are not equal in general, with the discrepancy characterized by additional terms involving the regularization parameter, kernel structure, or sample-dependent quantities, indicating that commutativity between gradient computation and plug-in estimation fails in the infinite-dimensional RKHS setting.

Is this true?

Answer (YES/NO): NO